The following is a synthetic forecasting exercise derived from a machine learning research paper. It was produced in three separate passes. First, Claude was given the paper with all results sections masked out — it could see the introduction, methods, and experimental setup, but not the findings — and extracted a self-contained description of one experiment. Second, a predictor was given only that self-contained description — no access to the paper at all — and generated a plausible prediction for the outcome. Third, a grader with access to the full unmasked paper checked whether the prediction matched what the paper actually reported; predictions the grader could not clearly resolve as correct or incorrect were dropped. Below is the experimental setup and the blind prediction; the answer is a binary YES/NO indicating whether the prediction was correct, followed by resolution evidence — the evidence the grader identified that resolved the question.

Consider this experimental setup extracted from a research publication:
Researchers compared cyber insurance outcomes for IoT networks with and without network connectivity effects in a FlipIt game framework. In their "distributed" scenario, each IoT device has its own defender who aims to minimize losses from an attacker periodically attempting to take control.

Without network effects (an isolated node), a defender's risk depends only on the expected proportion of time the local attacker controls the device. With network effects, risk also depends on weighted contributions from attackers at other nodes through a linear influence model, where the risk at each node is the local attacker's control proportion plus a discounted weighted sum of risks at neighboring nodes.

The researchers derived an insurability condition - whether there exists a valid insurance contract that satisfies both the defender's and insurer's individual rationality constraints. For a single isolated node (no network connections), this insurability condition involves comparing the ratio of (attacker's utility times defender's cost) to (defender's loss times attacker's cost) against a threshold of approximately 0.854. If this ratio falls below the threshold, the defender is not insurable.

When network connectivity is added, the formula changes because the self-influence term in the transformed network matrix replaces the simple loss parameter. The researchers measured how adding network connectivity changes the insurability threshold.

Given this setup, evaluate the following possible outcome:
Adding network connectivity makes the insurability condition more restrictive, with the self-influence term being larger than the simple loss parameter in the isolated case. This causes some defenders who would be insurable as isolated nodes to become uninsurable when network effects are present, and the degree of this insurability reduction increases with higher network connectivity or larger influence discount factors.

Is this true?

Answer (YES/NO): NO